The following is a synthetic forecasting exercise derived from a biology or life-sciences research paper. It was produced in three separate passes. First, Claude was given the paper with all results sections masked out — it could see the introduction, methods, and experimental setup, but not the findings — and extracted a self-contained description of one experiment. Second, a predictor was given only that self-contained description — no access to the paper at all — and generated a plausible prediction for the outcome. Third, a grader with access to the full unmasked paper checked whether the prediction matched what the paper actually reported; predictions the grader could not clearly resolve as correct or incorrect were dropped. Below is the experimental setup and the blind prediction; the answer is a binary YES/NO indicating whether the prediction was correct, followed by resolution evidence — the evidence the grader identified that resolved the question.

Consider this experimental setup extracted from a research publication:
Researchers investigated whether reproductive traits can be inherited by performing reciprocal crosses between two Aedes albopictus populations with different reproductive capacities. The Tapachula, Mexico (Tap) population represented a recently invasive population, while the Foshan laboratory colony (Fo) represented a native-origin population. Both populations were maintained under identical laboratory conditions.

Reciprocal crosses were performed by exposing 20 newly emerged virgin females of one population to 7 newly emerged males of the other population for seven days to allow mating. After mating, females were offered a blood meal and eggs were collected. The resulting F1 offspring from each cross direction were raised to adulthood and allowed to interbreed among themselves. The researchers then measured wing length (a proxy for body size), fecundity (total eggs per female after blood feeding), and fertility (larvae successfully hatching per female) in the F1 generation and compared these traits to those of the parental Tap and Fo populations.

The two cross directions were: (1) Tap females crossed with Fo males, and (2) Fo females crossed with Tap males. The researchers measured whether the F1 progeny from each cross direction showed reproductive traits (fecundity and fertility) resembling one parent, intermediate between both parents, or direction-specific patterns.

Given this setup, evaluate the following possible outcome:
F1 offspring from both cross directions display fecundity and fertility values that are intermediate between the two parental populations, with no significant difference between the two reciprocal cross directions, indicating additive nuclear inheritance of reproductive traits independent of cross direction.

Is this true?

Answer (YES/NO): NO